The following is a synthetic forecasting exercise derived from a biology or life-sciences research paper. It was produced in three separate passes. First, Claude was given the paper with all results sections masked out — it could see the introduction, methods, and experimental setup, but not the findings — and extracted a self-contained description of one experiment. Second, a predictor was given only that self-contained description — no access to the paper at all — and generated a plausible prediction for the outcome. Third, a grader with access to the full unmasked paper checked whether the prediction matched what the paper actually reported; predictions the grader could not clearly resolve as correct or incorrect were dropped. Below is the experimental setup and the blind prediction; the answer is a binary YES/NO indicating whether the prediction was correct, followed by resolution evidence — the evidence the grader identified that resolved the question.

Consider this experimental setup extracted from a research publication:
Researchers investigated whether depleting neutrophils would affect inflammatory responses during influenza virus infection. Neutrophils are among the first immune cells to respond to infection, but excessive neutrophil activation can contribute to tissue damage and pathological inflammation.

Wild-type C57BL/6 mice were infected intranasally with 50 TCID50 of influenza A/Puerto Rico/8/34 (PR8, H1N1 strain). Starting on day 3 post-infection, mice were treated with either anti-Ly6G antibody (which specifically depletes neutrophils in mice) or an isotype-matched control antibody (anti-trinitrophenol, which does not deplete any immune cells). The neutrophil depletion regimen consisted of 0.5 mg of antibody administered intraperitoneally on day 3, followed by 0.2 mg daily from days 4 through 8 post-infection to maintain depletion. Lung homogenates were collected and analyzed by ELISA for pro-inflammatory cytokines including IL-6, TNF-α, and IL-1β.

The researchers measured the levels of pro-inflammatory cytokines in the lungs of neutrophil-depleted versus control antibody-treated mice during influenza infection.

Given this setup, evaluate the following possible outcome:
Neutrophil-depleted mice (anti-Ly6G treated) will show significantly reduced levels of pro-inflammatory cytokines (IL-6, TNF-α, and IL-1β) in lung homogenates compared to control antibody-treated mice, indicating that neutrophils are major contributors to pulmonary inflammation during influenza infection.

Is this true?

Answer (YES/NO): YES